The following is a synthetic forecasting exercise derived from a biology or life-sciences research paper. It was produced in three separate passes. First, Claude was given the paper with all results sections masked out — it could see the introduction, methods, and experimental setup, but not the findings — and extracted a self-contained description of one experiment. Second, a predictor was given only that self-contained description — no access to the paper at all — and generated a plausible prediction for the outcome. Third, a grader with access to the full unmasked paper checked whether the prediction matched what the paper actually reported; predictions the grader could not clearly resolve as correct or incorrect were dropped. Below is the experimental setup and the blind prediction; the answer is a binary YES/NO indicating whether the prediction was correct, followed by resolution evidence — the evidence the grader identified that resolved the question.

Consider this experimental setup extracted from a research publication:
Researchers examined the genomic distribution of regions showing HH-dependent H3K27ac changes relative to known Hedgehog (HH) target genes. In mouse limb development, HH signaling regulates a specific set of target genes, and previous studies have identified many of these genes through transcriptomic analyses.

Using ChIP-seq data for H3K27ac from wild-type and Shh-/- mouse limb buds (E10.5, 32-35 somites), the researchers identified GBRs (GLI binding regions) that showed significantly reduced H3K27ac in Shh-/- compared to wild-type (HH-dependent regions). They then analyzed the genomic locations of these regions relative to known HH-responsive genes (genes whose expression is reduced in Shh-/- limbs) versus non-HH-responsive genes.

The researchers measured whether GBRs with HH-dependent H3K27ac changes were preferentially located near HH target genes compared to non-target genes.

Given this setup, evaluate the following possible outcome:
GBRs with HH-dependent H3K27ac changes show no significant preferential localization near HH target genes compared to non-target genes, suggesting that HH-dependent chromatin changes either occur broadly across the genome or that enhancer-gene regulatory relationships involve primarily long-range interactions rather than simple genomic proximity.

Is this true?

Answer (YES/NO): NO